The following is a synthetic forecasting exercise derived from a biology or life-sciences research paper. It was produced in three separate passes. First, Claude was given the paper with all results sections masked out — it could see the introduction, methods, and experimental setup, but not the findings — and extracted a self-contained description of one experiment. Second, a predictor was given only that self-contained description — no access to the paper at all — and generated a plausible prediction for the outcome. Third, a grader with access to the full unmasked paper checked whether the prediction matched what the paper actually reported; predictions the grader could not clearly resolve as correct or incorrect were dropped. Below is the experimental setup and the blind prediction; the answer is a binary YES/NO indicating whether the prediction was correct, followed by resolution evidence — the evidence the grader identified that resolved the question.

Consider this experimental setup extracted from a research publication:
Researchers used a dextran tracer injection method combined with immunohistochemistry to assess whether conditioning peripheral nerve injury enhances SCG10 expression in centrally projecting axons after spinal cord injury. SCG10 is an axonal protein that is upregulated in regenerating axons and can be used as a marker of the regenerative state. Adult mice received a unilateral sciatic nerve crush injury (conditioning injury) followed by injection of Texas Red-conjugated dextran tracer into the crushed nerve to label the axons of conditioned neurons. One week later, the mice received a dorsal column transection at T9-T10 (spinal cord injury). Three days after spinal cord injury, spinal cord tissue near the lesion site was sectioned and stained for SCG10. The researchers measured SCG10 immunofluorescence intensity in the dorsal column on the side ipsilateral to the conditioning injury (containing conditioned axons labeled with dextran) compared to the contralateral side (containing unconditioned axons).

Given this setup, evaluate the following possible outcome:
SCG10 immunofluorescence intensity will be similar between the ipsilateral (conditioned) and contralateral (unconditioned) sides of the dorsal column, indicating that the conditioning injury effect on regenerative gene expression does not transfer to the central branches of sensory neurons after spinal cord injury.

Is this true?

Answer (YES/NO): NO